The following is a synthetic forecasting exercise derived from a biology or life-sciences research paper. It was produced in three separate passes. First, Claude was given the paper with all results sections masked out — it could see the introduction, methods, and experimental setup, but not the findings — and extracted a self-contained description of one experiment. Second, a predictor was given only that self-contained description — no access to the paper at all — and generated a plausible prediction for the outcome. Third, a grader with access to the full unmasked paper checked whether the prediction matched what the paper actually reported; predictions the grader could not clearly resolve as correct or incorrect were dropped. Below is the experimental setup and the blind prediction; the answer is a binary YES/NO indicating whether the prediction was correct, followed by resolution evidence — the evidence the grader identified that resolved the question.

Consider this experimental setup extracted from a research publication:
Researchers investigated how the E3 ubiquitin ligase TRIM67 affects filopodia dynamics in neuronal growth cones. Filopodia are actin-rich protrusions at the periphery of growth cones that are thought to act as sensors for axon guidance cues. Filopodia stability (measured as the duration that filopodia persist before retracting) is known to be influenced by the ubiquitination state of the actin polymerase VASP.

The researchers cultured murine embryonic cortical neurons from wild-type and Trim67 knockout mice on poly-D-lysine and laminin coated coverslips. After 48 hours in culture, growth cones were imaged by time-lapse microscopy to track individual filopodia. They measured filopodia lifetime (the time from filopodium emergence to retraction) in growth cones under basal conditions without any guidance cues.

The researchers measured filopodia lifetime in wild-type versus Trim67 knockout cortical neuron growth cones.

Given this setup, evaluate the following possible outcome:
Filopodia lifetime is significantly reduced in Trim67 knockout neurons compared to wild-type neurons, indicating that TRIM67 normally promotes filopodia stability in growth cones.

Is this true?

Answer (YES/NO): NO